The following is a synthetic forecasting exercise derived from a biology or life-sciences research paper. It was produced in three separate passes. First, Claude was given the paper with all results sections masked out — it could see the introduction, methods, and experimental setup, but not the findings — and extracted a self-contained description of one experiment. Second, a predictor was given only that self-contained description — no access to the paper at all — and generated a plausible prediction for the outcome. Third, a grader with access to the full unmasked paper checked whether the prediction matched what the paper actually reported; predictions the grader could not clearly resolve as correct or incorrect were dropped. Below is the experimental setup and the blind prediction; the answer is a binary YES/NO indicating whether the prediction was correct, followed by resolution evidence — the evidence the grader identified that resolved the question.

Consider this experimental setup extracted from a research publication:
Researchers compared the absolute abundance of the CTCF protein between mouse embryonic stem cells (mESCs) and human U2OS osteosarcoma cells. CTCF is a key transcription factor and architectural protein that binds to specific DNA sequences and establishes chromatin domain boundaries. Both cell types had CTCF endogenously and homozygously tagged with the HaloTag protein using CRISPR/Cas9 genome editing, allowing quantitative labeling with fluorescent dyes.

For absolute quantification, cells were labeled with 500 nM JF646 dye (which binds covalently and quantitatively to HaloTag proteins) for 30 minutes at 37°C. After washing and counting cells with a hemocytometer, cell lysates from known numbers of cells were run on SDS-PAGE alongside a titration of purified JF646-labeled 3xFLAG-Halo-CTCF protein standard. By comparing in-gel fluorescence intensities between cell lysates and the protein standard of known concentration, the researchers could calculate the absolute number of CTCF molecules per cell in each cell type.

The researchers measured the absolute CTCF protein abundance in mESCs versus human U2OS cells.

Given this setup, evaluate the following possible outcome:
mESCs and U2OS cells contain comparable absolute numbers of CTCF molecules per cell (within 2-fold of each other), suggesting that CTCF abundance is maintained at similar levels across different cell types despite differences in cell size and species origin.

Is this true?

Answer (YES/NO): NO